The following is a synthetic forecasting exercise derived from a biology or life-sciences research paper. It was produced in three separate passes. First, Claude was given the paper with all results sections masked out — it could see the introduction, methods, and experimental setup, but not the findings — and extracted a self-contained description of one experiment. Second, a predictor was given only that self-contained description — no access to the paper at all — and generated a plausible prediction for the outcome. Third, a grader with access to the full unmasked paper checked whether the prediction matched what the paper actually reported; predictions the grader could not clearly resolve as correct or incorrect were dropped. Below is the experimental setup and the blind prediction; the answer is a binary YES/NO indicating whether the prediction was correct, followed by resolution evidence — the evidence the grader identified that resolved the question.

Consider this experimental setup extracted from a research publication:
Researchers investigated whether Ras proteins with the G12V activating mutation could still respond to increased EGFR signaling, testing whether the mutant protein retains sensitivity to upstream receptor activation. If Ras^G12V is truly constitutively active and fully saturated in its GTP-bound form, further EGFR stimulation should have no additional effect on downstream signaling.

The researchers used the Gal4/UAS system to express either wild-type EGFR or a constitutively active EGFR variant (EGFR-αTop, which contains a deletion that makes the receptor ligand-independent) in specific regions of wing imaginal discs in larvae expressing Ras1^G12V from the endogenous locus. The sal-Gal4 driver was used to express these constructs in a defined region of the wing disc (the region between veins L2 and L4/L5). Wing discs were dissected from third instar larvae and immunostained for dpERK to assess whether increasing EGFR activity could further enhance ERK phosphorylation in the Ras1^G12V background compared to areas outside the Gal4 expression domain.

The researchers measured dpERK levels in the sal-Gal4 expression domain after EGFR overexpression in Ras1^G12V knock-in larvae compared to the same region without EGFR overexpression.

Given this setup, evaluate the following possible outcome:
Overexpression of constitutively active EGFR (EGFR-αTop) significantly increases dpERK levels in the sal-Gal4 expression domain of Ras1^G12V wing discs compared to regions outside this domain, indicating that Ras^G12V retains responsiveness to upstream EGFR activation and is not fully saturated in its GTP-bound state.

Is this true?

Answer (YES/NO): YES